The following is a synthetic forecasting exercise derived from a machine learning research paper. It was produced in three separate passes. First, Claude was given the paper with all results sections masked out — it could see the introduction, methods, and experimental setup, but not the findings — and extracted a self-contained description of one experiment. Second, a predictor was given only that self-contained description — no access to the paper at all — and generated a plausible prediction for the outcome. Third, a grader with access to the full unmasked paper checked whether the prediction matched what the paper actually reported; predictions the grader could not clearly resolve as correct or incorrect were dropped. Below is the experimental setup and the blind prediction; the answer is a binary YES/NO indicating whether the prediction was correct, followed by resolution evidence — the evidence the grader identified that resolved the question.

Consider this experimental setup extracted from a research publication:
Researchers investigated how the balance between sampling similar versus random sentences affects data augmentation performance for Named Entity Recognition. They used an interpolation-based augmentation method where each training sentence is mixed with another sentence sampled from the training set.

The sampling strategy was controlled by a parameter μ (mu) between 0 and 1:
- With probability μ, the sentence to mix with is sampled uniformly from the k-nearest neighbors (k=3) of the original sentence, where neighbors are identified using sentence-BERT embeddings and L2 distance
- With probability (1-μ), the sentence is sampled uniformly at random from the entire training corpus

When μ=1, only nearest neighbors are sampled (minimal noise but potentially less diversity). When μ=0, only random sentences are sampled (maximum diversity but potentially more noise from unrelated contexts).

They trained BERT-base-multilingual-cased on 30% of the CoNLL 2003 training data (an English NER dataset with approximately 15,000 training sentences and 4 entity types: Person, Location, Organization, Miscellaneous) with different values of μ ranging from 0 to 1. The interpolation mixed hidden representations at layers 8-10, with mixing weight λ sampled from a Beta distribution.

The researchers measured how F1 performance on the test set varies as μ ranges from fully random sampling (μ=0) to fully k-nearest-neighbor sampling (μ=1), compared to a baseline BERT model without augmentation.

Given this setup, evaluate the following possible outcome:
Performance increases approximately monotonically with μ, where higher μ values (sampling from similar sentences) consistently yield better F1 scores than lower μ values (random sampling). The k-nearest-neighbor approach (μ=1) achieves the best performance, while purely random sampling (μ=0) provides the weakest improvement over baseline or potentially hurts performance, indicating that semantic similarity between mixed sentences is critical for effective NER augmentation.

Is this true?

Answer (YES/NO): NO